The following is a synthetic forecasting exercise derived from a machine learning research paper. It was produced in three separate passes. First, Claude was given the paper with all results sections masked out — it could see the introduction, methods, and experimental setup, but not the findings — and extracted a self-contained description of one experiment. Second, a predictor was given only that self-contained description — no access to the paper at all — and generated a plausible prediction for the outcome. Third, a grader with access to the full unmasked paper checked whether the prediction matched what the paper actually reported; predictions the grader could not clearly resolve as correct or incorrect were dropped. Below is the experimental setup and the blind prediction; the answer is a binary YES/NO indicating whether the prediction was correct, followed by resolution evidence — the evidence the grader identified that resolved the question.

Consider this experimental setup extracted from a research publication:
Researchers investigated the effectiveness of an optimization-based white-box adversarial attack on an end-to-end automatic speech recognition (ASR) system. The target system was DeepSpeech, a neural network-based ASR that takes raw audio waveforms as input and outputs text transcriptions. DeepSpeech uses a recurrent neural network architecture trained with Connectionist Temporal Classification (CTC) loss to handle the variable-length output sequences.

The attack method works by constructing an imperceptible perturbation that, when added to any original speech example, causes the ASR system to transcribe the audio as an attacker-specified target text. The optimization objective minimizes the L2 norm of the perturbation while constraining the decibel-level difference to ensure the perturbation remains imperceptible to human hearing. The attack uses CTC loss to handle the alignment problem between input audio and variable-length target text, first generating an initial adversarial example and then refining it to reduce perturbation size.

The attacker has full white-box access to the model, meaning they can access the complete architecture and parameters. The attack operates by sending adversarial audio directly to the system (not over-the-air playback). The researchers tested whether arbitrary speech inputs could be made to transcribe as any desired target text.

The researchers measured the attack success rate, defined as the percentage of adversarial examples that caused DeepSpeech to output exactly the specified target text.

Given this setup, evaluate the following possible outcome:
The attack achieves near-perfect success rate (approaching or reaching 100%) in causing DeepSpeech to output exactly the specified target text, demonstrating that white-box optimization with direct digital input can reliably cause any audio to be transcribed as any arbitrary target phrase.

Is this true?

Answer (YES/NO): YES